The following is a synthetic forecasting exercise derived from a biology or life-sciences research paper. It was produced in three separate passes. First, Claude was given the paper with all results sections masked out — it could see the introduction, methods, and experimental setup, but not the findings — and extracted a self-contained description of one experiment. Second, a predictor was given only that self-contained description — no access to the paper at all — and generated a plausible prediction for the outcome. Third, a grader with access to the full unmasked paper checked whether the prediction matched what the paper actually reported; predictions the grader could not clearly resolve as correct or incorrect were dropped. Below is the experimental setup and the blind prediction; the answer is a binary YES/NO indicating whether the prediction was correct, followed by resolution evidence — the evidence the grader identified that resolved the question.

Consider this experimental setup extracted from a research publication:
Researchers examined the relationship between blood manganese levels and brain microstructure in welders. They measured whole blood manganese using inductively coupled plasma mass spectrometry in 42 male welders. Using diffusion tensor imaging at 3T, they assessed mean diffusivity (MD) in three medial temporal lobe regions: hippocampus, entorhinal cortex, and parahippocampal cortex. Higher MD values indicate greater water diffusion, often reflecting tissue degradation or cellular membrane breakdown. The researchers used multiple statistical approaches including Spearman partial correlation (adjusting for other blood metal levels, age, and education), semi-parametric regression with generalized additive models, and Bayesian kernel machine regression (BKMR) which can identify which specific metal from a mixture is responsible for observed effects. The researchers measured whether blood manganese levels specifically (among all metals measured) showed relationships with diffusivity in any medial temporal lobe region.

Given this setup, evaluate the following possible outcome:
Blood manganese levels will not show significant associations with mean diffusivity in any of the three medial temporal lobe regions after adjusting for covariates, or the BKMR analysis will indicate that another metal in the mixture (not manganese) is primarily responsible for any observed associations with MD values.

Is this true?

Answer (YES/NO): NO